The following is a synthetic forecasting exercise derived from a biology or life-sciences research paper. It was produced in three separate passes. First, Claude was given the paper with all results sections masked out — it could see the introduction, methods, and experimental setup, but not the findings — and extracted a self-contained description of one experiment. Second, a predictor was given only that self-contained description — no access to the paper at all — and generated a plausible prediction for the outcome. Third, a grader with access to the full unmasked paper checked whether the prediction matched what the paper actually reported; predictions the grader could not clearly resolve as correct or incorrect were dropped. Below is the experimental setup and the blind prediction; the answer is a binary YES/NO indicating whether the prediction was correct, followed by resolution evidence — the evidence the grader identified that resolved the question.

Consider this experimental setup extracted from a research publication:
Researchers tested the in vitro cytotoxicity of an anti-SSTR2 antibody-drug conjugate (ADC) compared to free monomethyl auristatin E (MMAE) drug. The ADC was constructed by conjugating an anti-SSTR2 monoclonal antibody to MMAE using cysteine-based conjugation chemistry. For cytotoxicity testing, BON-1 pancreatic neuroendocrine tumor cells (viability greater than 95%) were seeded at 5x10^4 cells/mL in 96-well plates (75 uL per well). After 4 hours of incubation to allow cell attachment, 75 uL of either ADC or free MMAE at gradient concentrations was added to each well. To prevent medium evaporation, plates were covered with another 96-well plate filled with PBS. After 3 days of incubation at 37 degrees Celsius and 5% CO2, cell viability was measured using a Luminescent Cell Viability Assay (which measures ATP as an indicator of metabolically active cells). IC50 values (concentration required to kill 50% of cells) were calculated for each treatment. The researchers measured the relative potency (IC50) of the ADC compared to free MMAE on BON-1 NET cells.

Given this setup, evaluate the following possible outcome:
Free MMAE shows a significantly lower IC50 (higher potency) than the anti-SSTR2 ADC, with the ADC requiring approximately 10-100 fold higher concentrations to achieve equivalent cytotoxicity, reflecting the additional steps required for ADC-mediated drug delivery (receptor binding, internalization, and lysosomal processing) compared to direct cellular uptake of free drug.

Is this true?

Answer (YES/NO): NO